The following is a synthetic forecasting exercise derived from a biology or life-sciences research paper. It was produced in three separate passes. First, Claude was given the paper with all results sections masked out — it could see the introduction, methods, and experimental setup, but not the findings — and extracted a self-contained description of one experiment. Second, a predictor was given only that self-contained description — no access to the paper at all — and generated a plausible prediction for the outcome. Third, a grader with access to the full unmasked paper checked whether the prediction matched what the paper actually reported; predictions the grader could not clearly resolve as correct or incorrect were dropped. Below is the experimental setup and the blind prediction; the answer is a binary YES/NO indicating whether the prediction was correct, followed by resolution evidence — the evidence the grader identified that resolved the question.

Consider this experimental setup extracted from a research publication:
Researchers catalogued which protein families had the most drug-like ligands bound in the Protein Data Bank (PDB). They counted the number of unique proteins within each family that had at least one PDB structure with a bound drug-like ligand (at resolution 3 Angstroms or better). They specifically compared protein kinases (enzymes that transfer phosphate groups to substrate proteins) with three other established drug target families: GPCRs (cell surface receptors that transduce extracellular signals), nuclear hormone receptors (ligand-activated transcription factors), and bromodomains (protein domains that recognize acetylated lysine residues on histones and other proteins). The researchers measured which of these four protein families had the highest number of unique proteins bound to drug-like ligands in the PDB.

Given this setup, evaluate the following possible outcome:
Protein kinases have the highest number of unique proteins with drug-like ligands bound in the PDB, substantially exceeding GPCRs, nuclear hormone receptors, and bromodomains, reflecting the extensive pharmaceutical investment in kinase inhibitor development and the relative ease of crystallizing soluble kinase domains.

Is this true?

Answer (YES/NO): YES